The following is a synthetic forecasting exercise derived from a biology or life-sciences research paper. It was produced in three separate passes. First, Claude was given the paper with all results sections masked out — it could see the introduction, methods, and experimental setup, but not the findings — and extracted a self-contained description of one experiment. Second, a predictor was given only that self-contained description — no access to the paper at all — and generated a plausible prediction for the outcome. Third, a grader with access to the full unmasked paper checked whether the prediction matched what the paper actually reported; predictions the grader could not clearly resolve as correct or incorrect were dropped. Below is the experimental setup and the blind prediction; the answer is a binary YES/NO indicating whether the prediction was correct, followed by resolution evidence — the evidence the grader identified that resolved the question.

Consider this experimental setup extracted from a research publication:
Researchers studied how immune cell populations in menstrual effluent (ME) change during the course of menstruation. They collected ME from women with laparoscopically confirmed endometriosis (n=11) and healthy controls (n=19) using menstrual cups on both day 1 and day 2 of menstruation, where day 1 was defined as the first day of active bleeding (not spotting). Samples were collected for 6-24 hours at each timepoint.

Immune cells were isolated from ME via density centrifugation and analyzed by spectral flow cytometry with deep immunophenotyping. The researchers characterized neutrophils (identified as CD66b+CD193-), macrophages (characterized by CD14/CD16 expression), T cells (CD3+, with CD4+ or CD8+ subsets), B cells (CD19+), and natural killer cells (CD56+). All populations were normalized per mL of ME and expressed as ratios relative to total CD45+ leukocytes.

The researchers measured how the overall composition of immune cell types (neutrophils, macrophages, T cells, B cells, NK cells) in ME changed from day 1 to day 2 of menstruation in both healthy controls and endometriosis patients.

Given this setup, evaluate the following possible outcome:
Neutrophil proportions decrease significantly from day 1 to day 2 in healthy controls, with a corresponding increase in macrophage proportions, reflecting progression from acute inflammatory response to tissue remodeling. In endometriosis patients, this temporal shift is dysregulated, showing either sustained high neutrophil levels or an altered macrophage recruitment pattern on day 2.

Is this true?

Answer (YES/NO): NO